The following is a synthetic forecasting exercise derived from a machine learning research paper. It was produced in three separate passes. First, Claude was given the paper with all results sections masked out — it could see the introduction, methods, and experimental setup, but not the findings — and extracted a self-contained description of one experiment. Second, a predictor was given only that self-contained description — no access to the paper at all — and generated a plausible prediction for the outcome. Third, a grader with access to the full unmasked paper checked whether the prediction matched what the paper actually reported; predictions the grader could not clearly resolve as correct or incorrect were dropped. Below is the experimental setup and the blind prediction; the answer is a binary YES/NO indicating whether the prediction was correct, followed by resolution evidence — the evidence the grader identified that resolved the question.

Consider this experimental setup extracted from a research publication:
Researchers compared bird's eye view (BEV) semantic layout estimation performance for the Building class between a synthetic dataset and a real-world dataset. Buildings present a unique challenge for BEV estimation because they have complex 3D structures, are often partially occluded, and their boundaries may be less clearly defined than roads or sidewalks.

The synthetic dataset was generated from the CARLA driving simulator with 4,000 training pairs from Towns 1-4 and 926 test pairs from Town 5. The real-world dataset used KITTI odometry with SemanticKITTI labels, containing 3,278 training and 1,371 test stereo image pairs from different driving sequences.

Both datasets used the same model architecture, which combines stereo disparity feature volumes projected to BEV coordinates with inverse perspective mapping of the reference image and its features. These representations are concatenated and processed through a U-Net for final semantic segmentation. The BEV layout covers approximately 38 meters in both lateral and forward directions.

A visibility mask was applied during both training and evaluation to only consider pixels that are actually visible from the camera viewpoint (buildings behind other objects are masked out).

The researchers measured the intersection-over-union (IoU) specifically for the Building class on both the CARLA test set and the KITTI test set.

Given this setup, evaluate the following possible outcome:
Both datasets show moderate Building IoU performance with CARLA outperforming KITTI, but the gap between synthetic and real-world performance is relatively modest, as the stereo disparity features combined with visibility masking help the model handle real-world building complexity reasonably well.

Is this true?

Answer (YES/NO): NO